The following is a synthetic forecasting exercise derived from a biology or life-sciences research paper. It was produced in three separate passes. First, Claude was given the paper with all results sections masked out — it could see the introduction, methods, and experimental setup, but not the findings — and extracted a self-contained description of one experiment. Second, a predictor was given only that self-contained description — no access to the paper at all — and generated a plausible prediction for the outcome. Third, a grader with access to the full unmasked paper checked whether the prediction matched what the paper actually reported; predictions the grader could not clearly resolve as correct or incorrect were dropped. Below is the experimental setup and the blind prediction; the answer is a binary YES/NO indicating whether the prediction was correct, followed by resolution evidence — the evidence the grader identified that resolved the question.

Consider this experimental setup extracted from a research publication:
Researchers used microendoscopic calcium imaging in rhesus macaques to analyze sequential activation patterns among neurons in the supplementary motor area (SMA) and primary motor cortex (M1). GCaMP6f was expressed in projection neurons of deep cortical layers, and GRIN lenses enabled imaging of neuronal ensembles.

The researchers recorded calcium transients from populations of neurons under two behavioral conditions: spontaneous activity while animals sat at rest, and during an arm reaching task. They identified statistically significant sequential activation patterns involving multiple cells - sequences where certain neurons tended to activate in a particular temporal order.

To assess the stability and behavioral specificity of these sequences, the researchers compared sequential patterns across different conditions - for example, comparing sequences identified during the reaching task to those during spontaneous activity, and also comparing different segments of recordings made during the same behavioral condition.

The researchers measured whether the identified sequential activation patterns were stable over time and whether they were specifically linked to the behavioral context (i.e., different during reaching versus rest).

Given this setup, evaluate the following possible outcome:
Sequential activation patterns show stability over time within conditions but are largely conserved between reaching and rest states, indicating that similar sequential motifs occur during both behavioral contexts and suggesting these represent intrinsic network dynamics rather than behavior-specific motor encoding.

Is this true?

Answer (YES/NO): NO